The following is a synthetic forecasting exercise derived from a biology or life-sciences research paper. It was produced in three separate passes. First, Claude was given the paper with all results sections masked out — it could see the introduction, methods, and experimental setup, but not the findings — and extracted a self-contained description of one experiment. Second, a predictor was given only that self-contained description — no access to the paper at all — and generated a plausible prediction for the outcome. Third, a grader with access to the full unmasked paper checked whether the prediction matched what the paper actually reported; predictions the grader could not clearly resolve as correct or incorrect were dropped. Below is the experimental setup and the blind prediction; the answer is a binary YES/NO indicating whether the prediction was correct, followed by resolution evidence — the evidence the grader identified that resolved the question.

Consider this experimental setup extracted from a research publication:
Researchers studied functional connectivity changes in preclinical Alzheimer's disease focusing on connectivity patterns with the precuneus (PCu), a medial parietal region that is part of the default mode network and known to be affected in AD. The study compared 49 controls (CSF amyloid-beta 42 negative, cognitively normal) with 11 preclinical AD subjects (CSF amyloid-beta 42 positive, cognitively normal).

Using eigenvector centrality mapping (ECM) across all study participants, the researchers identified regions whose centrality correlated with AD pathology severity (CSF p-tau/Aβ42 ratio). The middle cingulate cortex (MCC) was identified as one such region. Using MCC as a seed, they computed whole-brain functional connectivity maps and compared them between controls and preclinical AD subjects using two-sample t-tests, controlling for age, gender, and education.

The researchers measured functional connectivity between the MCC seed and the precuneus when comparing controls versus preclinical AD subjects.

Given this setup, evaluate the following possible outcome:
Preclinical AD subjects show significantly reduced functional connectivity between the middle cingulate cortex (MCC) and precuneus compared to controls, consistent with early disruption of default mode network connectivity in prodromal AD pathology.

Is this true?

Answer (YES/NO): NO